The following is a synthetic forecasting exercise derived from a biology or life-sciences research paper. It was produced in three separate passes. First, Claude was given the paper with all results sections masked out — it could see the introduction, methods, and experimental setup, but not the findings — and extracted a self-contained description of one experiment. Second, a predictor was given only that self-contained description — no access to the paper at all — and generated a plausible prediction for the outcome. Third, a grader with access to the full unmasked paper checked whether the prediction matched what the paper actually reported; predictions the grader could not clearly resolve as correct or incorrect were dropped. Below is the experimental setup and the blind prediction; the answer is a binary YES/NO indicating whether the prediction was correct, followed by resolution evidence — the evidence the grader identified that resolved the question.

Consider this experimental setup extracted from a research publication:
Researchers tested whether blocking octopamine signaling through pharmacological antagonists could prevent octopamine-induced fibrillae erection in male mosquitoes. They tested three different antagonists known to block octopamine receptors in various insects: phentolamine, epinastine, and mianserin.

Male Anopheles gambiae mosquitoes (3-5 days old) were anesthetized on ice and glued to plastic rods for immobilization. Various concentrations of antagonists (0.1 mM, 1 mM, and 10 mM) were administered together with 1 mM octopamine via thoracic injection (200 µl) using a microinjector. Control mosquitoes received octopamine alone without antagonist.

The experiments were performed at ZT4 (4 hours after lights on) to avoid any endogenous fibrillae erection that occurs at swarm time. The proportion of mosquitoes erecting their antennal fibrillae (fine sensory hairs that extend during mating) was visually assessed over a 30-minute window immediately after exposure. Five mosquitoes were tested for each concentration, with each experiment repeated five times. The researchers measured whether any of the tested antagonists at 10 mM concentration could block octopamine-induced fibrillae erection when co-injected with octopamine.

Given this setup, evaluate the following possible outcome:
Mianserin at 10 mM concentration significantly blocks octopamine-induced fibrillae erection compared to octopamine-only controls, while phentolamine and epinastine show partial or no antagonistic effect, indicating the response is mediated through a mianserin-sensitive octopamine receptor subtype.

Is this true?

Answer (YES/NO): NO